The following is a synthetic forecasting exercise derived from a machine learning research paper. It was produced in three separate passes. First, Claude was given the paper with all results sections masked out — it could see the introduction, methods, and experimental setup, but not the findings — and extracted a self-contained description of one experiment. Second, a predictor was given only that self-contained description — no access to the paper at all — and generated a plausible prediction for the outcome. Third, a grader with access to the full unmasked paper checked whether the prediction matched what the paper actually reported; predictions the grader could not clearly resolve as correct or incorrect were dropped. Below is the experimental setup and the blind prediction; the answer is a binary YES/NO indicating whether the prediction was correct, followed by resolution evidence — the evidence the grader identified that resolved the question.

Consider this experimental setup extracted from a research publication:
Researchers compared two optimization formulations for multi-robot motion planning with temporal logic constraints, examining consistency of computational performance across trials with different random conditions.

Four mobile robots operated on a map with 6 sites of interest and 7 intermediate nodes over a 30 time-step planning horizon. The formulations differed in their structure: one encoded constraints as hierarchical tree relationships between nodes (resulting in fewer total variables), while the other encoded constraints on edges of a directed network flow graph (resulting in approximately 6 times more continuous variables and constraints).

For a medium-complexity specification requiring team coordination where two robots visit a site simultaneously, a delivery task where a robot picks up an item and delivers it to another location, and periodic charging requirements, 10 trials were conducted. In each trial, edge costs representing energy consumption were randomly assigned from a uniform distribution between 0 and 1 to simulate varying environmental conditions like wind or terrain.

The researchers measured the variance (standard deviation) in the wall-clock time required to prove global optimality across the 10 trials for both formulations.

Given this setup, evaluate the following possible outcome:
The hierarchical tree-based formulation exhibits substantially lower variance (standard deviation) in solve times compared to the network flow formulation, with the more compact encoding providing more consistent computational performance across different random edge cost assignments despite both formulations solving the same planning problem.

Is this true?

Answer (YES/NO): NO